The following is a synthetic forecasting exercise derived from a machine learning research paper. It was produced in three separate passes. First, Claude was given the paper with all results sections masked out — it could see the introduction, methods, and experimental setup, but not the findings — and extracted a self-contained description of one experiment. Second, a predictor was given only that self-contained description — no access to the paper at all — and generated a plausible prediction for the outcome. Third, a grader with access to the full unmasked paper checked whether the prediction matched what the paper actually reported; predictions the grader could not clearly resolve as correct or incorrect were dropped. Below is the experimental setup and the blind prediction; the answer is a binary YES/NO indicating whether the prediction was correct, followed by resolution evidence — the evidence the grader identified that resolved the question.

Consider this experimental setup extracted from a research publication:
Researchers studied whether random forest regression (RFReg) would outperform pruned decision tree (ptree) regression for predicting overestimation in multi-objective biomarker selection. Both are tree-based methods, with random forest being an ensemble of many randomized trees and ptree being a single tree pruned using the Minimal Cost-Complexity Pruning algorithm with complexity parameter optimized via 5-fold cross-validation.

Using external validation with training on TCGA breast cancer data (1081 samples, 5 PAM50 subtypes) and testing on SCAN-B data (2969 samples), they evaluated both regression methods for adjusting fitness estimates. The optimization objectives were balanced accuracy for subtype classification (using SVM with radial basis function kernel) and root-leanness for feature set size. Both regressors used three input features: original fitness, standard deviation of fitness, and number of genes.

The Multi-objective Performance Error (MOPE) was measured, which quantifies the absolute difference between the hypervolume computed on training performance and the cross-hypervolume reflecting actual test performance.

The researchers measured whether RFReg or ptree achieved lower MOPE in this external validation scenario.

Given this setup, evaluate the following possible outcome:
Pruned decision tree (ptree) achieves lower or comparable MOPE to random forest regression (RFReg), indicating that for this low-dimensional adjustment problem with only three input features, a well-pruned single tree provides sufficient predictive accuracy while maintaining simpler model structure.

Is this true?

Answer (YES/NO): NO